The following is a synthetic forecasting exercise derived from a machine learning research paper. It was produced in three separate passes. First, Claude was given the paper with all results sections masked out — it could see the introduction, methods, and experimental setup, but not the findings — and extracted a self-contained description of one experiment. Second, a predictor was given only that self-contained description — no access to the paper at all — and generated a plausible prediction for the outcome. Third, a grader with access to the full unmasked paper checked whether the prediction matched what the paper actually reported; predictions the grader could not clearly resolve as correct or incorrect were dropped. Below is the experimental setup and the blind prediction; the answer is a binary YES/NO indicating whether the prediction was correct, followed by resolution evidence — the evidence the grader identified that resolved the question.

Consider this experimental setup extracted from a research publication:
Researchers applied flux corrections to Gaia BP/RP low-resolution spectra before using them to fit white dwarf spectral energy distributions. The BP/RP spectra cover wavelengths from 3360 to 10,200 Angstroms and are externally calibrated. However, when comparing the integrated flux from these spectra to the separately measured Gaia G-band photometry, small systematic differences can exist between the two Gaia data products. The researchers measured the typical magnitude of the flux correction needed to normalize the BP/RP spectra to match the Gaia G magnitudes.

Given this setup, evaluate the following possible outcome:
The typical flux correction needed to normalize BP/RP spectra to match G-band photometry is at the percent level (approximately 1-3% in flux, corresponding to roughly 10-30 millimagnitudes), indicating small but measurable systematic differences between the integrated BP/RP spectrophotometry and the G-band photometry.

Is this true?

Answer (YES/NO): YES